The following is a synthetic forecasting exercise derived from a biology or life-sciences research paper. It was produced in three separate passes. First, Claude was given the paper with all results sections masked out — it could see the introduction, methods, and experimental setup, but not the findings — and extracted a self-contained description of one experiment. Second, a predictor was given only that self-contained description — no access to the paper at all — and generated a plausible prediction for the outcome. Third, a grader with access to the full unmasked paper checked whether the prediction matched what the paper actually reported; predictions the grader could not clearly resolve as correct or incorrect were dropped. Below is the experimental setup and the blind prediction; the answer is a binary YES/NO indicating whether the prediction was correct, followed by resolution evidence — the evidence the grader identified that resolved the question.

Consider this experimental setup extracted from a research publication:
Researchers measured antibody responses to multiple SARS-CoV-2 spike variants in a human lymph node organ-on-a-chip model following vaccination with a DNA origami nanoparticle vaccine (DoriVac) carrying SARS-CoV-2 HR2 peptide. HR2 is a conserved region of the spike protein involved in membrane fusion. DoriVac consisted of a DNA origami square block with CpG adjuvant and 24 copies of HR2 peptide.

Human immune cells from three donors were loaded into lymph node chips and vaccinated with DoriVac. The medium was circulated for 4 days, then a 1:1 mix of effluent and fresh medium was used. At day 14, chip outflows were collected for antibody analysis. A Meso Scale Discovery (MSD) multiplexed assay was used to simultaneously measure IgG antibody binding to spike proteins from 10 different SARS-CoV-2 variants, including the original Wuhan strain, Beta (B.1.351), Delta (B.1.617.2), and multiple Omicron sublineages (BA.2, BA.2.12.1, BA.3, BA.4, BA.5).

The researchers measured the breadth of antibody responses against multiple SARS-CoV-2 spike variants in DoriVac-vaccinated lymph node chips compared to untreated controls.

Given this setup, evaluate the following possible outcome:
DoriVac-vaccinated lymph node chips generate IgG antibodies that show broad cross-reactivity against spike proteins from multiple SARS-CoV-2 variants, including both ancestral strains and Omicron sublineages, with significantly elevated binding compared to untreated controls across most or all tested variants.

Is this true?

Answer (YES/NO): YES